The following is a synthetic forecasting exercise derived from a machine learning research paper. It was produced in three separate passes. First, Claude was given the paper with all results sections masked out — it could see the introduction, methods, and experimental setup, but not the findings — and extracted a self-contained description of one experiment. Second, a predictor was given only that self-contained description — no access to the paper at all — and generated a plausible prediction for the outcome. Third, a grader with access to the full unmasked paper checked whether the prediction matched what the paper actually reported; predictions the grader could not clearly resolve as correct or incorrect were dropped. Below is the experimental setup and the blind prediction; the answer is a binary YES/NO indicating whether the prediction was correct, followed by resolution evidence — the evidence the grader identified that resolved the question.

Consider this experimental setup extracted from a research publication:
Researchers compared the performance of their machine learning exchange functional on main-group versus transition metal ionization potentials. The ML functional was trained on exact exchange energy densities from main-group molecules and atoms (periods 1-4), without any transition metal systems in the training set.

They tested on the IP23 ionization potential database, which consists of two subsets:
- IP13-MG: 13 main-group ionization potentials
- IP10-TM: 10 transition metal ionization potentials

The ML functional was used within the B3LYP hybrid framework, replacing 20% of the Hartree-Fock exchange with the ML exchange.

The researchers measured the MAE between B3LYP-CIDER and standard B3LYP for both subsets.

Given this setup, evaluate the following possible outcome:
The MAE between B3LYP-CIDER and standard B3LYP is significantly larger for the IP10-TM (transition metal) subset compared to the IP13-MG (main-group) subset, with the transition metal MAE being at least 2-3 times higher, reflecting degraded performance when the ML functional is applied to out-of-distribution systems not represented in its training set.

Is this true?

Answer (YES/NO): YES